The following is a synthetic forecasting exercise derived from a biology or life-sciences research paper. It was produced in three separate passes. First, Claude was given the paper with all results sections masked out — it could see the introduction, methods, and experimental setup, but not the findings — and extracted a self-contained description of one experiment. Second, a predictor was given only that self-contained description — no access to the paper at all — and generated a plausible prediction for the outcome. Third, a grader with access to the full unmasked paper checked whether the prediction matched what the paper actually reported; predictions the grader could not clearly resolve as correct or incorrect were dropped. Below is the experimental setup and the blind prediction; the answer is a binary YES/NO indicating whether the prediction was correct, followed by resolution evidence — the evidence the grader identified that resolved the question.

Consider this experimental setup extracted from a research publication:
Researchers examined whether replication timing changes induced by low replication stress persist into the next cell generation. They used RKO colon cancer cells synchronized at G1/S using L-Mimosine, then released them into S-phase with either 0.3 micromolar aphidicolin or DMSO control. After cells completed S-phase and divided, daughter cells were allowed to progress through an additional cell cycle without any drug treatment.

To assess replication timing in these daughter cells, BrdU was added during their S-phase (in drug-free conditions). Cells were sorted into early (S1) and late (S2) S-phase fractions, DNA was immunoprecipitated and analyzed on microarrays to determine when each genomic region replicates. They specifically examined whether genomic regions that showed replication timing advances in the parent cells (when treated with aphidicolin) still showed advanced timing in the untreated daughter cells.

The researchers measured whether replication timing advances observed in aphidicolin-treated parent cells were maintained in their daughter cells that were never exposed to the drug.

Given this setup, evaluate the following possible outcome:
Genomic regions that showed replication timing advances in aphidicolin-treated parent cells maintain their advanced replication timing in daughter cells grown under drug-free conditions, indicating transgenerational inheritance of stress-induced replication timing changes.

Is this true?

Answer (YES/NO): YES